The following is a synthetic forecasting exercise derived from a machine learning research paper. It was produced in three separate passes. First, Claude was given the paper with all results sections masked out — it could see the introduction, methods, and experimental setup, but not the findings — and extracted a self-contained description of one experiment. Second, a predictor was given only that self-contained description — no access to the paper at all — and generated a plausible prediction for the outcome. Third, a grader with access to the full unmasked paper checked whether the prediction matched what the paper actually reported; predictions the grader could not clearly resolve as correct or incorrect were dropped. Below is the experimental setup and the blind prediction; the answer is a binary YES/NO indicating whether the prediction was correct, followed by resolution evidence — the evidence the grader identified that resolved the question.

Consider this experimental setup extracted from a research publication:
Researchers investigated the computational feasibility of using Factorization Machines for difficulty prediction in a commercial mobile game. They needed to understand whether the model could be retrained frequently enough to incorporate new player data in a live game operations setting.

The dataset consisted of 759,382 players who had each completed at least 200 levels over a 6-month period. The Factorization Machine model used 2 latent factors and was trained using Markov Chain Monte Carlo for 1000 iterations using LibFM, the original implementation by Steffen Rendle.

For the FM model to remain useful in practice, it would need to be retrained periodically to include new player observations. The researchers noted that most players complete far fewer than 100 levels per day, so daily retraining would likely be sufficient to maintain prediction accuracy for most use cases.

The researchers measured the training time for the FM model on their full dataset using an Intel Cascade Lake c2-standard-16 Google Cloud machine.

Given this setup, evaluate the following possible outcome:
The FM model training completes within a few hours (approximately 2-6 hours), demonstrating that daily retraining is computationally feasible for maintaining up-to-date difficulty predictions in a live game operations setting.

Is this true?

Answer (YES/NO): NO